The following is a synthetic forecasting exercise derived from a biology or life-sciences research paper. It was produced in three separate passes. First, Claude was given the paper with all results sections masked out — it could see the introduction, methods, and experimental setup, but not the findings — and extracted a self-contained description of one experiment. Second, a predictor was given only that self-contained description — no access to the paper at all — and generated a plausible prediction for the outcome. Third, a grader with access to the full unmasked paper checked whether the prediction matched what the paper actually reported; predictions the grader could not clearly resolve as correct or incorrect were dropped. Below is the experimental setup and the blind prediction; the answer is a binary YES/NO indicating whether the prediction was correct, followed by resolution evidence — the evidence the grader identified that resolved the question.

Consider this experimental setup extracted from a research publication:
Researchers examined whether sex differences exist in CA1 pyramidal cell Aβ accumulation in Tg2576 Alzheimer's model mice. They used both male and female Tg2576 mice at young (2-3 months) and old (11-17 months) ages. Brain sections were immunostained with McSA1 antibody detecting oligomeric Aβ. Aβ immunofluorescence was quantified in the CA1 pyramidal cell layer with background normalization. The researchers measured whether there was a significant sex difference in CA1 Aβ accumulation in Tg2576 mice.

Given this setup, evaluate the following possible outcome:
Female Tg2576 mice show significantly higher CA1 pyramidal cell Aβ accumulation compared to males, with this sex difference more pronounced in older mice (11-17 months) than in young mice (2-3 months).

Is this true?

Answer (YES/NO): NO